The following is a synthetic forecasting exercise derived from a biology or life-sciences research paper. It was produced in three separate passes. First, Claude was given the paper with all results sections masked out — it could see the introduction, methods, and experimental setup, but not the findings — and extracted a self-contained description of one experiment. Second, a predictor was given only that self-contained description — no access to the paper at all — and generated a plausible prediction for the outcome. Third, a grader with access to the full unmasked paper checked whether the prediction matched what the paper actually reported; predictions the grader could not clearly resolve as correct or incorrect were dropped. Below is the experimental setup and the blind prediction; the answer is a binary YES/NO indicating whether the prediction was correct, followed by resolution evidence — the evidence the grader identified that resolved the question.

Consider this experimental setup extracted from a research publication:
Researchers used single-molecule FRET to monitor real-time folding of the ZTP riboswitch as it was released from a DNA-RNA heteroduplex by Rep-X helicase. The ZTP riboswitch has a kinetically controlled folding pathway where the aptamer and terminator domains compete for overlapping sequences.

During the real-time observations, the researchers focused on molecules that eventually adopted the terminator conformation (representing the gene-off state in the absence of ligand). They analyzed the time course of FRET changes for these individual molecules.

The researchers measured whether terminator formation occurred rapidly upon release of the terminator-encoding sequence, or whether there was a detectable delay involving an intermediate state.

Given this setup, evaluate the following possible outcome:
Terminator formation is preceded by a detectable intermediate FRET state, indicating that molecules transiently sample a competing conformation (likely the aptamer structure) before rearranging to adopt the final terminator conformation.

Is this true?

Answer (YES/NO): NO